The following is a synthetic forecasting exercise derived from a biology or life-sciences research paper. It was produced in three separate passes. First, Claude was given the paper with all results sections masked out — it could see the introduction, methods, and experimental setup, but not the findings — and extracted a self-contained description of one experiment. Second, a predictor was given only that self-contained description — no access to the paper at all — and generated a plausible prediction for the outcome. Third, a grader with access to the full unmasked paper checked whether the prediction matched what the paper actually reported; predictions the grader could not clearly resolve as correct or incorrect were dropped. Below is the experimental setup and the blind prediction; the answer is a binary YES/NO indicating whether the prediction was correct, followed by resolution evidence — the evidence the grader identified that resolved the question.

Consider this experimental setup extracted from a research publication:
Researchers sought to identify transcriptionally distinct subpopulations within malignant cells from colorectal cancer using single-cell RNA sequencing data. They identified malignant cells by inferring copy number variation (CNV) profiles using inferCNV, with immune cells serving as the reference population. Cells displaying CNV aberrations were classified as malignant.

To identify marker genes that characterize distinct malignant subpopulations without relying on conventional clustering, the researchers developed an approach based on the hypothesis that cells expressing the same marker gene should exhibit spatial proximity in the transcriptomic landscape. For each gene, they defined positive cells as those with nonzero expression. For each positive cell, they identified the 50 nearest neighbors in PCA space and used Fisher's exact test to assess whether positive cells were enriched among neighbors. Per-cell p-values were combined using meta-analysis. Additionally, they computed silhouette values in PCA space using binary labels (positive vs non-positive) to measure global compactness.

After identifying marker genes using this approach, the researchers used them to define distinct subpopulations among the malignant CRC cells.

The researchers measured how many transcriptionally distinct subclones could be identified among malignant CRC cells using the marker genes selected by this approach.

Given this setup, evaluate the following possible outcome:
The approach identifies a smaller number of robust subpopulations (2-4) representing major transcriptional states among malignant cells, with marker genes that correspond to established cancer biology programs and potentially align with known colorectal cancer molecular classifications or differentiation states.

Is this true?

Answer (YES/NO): NO